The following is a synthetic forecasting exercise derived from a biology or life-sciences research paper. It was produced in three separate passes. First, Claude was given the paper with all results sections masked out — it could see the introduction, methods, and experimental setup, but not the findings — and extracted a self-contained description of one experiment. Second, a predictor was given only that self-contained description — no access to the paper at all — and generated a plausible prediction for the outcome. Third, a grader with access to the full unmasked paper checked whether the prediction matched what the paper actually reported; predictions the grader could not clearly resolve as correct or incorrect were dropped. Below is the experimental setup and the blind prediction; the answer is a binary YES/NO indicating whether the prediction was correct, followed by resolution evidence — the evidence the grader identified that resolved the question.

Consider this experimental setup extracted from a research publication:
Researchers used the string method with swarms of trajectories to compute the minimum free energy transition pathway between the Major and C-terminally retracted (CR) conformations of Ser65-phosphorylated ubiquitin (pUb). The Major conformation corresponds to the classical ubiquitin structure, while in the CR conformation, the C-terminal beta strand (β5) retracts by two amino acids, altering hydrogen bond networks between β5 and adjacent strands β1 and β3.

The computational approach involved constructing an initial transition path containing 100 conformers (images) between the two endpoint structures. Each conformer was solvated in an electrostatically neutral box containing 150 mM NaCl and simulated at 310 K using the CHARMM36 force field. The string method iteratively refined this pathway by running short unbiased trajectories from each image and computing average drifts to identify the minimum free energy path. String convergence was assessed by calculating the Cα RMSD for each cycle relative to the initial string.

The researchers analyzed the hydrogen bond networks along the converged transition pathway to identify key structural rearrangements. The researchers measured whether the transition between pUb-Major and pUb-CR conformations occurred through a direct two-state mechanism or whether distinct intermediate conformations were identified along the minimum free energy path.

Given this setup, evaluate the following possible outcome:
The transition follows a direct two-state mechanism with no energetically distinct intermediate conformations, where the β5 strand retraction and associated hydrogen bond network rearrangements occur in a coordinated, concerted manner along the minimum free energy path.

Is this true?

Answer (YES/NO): NO